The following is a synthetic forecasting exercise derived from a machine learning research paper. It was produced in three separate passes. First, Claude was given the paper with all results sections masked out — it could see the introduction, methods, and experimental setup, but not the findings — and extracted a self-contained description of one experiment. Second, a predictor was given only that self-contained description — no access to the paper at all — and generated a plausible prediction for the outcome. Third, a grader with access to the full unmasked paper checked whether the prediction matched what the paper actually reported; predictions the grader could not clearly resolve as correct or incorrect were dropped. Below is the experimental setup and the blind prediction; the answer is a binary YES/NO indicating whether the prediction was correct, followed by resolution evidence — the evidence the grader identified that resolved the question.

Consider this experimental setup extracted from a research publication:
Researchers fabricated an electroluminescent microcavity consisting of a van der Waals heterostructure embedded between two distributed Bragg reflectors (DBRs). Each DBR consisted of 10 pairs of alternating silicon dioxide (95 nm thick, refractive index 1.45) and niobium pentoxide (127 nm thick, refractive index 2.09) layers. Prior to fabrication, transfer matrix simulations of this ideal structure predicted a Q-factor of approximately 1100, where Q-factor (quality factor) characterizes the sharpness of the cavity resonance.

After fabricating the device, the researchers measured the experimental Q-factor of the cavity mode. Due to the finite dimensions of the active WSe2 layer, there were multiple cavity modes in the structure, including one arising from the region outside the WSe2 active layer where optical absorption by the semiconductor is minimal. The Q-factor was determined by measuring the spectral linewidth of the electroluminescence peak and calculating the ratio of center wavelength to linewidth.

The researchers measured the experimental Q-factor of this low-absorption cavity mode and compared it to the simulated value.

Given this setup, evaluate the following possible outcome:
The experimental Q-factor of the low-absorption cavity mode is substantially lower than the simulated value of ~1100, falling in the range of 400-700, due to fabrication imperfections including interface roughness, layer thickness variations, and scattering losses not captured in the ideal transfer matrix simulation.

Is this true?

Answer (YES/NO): YES